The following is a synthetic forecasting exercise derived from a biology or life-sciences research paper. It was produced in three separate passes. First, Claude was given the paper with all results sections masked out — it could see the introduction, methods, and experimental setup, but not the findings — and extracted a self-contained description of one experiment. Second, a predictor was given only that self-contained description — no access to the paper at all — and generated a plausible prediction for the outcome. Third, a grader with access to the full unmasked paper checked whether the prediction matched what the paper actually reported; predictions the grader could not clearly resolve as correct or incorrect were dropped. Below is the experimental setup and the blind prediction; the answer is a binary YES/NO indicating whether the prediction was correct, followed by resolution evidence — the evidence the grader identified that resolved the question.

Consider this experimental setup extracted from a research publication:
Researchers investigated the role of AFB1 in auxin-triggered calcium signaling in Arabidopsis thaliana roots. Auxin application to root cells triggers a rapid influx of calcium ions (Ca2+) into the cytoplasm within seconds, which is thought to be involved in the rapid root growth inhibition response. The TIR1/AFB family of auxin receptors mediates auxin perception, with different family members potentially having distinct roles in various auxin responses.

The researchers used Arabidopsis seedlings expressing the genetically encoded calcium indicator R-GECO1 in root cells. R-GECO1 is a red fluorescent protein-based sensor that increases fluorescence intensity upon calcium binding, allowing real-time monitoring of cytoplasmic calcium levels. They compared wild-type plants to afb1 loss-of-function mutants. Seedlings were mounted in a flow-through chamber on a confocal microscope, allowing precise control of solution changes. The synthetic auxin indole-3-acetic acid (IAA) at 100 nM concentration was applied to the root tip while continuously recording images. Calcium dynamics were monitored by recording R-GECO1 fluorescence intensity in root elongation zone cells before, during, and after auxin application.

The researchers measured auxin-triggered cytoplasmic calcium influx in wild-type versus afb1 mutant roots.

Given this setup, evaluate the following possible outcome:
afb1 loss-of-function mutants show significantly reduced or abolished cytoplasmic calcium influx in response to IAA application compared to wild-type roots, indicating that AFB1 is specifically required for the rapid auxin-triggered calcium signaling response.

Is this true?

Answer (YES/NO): YES